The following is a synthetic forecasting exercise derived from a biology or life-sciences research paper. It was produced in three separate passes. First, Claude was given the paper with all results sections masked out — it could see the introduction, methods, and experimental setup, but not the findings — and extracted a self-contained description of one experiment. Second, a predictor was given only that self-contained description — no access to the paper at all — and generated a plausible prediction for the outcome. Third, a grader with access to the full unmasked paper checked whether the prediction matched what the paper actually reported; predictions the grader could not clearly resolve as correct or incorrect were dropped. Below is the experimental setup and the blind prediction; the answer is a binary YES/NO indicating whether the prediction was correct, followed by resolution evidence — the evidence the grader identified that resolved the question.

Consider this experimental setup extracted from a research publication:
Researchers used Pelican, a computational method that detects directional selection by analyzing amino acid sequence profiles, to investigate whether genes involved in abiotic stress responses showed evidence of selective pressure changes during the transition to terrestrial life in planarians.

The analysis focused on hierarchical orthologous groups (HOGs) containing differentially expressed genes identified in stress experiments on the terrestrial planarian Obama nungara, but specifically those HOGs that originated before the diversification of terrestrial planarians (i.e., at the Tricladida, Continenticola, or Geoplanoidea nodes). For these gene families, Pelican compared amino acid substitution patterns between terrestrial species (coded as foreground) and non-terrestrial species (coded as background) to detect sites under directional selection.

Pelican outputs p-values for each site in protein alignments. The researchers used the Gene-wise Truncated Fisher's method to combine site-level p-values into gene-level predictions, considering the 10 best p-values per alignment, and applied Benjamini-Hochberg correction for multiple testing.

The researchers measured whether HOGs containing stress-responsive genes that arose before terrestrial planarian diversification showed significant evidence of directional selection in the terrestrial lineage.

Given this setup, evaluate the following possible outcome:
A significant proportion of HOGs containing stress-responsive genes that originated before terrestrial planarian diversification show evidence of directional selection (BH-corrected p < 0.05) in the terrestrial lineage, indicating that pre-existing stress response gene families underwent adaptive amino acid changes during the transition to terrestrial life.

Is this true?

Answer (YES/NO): YES